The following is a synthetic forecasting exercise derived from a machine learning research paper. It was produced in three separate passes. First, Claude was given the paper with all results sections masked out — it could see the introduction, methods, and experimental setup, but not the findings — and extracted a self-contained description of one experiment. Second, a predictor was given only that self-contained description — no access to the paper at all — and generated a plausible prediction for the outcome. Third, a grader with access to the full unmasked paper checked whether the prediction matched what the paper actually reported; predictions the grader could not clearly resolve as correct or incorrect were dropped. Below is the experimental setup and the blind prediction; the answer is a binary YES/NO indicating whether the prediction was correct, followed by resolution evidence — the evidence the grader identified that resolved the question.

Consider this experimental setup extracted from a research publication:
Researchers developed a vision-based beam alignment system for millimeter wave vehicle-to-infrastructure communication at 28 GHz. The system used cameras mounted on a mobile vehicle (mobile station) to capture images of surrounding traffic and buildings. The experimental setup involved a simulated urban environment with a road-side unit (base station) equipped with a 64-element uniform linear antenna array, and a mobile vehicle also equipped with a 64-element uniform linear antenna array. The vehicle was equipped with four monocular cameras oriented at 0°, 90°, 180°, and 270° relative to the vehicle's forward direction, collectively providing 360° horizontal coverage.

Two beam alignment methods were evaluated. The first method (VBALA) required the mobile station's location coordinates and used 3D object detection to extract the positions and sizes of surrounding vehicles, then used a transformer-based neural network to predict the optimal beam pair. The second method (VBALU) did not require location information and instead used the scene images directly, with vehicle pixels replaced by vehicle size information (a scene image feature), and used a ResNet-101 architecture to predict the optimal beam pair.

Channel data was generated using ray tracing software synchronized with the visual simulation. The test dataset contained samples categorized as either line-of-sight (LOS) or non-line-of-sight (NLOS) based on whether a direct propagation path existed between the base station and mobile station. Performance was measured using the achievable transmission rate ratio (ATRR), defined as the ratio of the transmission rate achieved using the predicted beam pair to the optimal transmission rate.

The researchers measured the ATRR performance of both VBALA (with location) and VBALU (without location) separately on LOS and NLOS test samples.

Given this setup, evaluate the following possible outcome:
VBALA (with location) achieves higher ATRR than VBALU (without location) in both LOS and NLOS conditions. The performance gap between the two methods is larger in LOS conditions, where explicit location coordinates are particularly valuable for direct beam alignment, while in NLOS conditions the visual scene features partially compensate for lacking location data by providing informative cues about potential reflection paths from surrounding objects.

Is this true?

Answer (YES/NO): NO